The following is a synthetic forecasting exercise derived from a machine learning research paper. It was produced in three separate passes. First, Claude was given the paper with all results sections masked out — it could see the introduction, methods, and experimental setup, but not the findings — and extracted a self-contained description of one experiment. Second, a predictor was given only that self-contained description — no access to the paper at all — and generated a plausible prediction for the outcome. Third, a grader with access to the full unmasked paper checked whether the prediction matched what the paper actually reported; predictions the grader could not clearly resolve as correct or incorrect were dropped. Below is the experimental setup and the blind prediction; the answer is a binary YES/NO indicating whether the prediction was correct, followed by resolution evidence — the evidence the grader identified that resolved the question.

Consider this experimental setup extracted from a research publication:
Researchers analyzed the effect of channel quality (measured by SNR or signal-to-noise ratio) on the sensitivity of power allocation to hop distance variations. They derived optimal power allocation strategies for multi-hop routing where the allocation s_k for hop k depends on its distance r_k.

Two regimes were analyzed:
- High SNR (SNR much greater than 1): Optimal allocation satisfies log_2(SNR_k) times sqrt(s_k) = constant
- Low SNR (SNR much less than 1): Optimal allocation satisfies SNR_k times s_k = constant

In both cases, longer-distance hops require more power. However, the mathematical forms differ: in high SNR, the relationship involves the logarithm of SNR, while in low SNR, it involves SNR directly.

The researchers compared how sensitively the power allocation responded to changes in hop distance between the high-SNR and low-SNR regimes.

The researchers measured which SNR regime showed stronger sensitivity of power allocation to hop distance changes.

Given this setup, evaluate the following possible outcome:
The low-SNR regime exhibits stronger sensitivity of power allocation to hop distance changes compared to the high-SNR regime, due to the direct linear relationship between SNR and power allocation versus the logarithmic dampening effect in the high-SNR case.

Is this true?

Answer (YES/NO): YES